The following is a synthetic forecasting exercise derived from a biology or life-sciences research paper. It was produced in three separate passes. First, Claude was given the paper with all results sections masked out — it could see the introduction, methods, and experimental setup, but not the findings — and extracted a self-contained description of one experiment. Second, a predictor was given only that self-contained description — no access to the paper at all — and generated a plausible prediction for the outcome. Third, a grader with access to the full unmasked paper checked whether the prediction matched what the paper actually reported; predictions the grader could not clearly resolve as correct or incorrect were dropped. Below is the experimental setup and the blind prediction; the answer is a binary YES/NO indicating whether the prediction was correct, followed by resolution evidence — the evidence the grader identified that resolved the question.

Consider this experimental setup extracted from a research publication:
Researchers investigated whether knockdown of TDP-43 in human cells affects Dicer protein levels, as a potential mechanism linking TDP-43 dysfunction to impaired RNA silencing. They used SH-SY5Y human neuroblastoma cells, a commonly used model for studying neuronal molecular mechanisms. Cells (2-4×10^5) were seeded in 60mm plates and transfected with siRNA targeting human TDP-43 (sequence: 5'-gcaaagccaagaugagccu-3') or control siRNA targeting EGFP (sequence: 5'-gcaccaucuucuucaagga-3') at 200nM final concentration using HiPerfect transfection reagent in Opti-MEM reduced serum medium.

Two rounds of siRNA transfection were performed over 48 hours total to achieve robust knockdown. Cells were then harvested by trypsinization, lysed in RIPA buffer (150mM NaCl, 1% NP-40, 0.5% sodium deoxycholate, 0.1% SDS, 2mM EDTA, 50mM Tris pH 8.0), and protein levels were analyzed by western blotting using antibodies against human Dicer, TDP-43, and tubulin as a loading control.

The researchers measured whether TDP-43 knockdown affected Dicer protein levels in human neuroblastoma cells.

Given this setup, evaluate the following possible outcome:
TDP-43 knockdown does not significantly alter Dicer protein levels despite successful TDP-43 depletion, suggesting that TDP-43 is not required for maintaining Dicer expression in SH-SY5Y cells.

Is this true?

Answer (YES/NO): NO